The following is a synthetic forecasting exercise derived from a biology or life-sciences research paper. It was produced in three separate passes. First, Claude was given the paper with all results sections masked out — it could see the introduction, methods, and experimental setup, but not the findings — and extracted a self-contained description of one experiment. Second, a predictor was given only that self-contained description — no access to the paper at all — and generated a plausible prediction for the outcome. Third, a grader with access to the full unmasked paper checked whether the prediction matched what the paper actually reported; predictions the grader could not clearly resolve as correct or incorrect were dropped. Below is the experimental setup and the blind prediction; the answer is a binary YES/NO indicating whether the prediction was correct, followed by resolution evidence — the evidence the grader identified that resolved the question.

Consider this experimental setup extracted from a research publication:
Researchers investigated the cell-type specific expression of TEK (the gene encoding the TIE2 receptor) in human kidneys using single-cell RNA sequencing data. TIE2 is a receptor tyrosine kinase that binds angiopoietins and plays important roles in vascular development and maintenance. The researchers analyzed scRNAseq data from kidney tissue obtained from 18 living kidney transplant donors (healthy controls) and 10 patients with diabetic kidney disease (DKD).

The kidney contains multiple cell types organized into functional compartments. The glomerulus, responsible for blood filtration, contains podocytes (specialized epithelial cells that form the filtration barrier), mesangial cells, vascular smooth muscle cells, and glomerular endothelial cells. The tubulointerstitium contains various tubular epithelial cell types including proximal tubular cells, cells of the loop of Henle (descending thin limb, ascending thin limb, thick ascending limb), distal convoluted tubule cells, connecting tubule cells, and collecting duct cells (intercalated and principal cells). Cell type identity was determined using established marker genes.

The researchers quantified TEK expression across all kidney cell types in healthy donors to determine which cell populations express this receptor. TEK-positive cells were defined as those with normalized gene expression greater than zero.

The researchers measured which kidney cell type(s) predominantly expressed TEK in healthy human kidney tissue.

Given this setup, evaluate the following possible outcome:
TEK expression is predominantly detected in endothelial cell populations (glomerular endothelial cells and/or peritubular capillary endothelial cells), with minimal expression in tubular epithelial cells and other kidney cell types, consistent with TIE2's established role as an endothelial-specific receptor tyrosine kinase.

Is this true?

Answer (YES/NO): YES